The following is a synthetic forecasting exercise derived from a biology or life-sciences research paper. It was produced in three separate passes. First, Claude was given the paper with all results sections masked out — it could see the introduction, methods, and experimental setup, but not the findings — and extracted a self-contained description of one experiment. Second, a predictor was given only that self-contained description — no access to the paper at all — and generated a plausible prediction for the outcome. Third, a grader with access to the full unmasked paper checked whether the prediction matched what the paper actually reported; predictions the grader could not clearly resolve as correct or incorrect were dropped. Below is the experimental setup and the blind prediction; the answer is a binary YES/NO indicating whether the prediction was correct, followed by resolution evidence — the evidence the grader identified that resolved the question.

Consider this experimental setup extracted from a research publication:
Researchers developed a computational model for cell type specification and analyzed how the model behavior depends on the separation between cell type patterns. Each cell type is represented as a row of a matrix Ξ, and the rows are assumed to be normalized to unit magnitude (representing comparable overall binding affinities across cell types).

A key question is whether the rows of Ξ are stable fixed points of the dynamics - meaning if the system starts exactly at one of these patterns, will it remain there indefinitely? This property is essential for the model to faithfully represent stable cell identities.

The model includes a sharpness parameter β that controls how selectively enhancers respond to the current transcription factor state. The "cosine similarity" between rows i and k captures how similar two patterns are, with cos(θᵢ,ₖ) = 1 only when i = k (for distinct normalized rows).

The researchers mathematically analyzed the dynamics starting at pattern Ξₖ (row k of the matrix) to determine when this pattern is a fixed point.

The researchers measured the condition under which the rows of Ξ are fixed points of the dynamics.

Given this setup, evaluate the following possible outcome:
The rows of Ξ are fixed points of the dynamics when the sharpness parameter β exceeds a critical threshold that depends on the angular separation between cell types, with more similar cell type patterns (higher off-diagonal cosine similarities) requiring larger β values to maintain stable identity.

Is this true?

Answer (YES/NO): NO